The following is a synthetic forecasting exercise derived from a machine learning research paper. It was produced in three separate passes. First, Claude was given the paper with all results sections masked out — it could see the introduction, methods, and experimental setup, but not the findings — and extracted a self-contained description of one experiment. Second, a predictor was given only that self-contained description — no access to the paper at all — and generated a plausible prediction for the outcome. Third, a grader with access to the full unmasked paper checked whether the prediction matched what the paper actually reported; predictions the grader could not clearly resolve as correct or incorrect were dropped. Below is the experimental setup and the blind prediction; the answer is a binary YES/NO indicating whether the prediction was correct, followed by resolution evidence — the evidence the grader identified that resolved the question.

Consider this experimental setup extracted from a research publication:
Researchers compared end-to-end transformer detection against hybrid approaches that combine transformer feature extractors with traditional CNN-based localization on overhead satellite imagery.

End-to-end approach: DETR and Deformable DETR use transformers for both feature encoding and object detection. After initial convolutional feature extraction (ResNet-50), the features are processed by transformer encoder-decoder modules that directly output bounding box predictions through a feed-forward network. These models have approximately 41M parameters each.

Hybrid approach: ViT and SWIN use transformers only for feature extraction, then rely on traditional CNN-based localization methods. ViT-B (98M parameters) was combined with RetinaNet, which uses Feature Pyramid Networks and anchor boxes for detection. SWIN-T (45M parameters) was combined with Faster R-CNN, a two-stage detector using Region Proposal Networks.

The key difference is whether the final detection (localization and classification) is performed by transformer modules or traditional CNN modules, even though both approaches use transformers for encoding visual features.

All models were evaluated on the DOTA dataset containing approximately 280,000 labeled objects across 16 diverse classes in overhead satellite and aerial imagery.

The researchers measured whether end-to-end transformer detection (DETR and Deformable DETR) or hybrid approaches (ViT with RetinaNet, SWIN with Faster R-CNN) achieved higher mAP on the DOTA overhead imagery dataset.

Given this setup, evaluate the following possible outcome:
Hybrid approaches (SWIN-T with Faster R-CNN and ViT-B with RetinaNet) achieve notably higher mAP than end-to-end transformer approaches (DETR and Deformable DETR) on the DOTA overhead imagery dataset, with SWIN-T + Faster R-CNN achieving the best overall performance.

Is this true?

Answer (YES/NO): NO